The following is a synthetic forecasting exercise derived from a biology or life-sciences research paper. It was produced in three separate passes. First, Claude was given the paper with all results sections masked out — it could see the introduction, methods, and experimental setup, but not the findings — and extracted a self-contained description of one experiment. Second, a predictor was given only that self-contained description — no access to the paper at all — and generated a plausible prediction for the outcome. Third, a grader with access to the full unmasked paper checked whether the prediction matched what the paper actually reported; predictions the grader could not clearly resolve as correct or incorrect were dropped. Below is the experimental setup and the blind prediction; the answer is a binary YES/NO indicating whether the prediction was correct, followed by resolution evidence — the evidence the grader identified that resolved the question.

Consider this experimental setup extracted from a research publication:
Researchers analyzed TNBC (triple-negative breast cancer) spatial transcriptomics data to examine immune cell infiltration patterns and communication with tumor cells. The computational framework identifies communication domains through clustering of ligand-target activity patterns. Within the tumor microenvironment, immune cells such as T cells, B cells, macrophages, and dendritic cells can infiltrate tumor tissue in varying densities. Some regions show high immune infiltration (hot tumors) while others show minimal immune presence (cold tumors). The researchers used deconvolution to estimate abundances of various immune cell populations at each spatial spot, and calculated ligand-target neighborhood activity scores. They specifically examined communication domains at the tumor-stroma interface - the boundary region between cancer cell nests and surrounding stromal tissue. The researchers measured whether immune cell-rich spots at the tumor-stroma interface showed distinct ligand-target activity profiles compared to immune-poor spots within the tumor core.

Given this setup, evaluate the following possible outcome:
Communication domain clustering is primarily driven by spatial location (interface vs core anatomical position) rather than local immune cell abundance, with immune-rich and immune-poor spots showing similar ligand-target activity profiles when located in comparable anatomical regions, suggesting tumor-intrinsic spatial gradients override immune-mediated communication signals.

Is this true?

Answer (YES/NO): NO